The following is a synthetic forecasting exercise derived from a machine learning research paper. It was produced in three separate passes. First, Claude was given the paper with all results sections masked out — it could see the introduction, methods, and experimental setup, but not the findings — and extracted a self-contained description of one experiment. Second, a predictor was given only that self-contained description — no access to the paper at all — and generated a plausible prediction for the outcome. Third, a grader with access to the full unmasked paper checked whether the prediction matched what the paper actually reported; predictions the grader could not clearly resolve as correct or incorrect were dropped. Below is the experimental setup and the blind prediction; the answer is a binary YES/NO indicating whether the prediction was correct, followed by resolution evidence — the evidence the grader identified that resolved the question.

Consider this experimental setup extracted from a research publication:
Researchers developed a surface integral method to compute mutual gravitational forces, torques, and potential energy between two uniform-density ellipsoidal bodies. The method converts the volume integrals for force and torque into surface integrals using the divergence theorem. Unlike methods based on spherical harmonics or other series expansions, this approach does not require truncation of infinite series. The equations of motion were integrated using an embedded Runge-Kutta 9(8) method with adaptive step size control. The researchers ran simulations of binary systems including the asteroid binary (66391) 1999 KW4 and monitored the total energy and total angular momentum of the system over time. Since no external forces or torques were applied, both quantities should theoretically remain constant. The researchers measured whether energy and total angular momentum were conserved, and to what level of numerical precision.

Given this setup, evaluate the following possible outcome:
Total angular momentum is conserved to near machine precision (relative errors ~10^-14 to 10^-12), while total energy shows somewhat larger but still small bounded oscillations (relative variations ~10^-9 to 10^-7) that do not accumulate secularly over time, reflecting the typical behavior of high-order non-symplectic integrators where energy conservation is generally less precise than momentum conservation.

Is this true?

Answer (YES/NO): NO